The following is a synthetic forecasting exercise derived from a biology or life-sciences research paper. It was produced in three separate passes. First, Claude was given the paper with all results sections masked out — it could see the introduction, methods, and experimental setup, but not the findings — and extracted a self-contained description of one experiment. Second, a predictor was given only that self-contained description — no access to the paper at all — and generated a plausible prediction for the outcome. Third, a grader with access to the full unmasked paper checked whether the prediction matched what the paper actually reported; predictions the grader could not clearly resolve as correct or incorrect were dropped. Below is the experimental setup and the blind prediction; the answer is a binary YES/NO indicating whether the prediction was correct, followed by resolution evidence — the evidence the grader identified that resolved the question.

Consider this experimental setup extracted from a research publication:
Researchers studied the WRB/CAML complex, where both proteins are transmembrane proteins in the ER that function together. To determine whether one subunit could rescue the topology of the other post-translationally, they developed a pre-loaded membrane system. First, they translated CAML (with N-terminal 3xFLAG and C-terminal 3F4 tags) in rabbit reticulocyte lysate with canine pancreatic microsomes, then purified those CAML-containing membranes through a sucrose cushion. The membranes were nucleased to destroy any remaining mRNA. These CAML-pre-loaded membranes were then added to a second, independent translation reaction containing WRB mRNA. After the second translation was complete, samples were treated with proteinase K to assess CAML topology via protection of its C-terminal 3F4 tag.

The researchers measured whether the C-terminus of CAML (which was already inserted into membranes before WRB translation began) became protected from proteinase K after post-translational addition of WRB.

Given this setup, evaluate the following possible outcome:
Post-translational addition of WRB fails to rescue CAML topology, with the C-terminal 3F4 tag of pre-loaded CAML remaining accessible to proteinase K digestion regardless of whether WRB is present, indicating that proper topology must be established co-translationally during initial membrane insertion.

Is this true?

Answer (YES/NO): NO